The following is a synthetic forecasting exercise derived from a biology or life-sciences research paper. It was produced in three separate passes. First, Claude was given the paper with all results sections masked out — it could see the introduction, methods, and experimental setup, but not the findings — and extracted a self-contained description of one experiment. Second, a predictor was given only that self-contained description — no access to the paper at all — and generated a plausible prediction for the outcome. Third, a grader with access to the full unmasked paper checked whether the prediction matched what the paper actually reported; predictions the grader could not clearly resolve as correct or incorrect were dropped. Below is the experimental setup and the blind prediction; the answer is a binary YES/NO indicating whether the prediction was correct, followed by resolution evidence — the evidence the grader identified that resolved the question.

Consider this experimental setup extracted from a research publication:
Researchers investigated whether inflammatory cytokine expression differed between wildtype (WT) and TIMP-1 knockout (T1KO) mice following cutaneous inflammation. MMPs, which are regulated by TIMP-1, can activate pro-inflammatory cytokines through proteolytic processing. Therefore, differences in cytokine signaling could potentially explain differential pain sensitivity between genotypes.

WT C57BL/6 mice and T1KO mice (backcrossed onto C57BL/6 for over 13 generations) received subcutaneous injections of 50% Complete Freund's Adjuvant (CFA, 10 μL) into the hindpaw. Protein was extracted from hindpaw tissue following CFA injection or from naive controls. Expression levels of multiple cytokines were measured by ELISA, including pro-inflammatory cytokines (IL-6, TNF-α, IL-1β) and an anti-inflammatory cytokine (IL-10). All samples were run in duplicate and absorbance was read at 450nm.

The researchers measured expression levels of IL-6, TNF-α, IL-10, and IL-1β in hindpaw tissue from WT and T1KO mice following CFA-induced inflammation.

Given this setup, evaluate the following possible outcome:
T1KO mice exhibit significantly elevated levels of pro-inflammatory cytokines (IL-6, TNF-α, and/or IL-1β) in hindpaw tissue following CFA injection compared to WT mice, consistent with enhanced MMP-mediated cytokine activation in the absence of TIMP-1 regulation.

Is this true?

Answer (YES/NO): NO